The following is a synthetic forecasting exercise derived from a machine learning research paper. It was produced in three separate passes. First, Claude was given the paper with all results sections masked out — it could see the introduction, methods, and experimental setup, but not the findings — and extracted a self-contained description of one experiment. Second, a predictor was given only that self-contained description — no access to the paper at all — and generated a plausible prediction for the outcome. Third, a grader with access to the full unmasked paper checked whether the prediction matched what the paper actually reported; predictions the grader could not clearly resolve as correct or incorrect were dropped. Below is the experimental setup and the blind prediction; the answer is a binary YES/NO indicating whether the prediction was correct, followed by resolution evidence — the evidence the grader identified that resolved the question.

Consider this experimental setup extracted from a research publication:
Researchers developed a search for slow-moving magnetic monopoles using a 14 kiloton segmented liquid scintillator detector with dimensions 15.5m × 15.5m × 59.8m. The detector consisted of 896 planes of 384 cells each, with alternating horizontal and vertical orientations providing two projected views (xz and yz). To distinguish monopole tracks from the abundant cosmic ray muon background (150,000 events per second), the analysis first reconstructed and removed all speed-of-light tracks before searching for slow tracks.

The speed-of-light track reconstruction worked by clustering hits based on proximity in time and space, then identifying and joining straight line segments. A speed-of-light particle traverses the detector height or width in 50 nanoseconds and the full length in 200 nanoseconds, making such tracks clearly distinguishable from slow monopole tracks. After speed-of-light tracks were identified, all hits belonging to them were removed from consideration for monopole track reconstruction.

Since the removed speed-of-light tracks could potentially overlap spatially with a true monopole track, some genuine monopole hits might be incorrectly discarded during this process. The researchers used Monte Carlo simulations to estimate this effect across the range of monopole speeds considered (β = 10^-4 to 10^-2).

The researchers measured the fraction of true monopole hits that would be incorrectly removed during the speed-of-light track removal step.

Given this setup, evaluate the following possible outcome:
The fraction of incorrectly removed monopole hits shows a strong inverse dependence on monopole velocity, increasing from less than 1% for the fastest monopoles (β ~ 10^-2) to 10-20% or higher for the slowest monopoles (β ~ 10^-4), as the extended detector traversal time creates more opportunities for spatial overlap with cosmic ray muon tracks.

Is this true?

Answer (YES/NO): NO